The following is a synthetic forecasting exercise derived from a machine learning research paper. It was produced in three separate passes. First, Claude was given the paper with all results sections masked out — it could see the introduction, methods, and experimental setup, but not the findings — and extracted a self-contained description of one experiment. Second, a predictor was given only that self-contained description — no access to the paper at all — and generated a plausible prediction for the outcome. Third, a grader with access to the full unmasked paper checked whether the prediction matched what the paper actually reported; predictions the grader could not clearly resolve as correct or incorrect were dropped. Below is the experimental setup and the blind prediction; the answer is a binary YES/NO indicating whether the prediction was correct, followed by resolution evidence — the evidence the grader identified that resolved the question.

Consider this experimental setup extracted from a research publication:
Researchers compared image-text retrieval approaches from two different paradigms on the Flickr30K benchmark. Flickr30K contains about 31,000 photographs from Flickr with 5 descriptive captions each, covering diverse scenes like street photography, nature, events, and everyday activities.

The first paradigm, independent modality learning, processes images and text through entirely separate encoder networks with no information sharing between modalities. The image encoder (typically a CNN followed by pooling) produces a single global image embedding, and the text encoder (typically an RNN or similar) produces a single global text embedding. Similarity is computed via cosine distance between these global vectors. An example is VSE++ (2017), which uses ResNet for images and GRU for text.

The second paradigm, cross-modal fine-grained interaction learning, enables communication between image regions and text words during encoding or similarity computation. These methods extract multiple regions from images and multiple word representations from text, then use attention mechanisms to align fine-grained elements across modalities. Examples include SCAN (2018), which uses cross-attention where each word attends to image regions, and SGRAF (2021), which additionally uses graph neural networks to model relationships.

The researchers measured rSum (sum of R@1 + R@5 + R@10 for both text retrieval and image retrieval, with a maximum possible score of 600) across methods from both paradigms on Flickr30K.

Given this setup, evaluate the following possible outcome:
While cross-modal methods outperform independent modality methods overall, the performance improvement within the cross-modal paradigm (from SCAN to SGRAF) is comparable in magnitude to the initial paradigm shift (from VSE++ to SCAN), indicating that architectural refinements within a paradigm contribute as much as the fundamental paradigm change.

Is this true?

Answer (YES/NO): NO